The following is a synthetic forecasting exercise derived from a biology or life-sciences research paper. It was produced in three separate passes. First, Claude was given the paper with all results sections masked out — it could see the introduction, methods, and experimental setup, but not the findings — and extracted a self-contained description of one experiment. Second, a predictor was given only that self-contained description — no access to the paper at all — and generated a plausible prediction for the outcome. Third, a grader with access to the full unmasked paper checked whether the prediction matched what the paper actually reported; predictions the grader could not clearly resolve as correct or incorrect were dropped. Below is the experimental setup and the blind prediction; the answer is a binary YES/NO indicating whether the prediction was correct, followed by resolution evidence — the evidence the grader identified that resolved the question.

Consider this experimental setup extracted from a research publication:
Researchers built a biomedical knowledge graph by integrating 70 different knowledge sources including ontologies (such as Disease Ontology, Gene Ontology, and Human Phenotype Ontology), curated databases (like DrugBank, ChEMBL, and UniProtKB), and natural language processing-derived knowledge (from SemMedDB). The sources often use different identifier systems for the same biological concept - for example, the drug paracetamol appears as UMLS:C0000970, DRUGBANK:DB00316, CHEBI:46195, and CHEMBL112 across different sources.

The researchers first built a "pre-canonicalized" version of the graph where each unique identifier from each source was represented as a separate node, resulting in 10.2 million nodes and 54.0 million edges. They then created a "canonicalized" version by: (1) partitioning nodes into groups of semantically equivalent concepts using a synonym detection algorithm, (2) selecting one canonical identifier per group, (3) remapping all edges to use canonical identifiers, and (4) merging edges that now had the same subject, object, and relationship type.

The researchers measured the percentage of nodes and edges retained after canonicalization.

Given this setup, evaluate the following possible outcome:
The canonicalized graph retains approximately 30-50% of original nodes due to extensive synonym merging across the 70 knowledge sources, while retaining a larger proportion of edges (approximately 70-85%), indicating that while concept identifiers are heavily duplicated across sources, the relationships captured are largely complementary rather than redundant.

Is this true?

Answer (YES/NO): NO